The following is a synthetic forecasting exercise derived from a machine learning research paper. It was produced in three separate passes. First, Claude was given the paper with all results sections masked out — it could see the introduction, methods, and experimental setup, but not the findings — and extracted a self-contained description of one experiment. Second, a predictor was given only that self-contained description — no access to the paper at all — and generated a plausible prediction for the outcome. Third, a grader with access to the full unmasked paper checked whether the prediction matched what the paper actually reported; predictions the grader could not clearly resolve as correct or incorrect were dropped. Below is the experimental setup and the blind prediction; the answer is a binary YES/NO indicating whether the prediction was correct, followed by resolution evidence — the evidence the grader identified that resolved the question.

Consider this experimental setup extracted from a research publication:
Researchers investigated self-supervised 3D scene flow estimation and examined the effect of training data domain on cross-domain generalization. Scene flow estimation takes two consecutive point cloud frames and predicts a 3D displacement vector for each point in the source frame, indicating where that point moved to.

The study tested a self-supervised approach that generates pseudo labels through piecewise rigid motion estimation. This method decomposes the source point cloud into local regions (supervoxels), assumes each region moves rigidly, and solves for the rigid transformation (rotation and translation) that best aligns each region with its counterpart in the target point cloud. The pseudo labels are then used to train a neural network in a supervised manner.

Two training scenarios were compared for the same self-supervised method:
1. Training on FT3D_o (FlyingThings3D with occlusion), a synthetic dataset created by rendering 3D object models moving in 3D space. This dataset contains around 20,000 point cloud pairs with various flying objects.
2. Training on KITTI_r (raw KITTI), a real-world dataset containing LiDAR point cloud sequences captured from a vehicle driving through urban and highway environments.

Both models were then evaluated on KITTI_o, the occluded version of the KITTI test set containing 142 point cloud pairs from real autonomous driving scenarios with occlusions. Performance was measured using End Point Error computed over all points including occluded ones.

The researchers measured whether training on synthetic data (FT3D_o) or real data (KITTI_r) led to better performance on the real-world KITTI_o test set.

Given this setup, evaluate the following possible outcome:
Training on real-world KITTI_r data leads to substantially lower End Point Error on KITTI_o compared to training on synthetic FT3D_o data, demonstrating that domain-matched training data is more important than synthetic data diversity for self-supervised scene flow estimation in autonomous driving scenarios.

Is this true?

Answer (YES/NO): NO